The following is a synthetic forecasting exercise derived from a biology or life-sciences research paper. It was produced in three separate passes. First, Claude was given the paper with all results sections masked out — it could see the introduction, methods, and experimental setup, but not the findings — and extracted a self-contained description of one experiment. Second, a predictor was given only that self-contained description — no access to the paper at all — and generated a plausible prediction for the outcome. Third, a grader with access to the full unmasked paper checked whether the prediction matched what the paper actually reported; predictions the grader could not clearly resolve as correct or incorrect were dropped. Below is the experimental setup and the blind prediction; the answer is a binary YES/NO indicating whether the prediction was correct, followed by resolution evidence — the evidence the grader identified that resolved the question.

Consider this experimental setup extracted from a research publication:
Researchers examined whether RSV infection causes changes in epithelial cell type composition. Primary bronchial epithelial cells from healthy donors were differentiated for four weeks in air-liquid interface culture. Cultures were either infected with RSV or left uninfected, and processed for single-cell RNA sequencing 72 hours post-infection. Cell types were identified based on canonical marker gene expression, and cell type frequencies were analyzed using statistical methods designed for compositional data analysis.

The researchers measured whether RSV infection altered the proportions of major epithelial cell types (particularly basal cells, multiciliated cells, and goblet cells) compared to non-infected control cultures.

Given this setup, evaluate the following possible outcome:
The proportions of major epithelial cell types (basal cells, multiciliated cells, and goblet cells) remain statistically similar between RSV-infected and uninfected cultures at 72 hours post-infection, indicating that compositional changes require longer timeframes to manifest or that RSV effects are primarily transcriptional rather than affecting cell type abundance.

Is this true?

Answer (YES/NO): YES